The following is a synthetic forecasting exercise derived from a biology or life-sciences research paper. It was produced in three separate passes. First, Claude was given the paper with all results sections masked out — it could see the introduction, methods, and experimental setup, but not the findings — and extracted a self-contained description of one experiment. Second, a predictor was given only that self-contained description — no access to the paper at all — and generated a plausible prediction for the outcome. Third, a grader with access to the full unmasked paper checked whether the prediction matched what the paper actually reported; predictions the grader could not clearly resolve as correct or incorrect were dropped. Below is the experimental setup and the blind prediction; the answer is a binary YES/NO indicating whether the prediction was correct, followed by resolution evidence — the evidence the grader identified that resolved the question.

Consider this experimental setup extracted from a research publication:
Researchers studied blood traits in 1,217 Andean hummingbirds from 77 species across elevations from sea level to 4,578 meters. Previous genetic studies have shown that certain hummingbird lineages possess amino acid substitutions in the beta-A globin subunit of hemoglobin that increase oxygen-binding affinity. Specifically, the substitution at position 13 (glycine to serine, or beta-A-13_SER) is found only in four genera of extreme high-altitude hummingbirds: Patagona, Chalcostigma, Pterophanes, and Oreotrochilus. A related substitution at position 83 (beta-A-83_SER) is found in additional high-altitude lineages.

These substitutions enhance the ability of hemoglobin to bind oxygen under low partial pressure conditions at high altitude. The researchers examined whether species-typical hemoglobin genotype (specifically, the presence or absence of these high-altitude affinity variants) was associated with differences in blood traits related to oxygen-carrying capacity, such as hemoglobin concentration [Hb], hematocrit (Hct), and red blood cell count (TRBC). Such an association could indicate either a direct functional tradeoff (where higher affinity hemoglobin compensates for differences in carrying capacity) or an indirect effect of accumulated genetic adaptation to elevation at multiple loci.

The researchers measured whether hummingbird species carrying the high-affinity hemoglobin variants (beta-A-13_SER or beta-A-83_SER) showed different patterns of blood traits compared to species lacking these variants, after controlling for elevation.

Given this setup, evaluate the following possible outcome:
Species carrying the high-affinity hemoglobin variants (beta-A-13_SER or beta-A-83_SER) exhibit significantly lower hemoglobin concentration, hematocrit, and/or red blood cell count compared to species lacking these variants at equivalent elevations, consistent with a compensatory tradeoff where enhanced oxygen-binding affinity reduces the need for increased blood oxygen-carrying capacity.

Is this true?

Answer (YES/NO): NO